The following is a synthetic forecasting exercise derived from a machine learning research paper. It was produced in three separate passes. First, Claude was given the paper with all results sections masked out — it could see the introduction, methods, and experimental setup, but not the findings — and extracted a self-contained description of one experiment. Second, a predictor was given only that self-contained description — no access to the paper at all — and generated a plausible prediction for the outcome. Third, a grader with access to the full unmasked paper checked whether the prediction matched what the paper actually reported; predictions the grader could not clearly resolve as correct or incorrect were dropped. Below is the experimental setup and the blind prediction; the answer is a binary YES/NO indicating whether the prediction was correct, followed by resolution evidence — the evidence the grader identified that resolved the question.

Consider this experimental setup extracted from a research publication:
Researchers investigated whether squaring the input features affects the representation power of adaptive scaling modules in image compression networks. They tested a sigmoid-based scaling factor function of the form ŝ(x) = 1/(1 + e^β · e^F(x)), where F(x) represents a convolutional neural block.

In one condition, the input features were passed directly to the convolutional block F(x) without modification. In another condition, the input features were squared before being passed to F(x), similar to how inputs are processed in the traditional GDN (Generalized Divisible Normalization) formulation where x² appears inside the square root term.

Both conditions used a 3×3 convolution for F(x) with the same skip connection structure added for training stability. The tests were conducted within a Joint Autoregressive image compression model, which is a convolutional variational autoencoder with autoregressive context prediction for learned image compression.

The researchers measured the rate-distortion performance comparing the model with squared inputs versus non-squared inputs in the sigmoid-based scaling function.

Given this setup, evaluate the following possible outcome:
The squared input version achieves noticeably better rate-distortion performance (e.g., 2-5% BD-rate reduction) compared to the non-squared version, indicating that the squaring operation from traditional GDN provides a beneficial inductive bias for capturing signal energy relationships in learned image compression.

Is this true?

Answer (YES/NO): NO